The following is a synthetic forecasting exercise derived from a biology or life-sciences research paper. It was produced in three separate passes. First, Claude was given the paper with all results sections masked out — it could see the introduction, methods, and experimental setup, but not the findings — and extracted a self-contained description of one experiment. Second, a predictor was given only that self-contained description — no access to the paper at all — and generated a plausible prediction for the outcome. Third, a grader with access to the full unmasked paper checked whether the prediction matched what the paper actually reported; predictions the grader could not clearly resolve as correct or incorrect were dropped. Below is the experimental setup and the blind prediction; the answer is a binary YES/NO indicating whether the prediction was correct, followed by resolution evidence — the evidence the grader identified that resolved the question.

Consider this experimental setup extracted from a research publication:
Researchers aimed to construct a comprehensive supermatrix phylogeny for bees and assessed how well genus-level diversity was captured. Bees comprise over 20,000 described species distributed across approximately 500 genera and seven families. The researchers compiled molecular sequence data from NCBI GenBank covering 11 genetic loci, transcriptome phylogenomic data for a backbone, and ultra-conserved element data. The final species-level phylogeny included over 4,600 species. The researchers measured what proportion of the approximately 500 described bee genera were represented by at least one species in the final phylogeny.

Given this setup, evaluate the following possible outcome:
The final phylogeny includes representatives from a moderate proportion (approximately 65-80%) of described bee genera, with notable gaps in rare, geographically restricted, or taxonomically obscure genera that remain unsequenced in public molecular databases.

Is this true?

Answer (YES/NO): NO